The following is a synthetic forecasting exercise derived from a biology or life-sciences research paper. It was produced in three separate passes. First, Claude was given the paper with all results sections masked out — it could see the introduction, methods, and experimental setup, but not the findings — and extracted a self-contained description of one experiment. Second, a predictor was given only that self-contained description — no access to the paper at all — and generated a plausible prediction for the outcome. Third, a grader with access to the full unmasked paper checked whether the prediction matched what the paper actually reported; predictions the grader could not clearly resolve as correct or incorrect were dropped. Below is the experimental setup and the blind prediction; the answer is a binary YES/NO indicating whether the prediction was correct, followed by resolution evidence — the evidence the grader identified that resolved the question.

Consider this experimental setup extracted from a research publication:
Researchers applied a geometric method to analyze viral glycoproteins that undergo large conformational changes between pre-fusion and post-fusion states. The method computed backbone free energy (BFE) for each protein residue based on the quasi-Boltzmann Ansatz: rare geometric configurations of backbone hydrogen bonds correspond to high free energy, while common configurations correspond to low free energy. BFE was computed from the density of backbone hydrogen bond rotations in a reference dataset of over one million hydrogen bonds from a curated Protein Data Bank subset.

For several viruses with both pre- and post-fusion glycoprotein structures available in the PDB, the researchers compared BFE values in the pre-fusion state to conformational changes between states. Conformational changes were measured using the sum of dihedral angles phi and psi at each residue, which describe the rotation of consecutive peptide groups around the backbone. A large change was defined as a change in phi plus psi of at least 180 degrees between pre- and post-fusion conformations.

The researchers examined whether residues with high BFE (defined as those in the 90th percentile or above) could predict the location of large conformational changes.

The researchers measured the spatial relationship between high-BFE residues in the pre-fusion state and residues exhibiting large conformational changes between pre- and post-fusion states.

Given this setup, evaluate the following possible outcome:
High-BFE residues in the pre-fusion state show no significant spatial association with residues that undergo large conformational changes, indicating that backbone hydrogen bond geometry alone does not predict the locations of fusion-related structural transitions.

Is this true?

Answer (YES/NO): NO